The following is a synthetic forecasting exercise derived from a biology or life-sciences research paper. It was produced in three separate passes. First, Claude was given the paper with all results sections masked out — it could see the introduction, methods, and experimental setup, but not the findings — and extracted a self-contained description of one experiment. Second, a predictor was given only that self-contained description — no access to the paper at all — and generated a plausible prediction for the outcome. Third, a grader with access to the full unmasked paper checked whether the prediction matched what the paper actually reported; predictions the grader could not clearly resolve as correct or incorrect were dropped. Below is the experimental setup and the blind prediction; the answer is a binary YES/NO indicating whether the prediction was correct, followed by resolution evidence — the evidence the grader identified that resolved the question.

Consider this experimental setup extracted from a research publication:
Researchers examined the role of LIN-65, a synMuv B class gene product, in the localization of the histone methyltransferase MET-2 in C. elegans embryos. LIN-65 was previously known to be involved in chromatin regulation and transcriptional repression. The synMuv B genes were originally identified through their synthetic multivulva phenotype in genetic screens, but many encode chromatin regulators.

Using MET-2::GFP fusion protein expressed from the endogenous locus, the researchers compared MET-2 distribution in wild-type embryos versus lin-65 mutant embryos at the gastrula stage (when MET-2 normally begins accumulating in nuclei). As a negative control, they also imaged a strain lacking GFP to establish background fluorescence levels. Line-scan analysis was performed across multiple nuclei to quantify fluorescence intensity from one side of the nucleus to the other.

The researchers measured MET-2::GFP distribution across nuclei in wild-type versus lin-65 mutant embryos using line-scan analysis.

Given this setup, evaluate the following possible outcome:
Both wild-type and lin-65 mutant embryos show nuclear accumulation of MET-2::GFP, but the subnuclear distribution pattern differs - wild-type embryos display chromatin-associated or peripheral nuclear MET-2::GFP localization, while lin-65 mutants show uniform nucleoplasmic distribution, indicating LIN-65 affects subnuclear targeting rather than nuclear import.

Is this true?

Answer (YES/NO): NO